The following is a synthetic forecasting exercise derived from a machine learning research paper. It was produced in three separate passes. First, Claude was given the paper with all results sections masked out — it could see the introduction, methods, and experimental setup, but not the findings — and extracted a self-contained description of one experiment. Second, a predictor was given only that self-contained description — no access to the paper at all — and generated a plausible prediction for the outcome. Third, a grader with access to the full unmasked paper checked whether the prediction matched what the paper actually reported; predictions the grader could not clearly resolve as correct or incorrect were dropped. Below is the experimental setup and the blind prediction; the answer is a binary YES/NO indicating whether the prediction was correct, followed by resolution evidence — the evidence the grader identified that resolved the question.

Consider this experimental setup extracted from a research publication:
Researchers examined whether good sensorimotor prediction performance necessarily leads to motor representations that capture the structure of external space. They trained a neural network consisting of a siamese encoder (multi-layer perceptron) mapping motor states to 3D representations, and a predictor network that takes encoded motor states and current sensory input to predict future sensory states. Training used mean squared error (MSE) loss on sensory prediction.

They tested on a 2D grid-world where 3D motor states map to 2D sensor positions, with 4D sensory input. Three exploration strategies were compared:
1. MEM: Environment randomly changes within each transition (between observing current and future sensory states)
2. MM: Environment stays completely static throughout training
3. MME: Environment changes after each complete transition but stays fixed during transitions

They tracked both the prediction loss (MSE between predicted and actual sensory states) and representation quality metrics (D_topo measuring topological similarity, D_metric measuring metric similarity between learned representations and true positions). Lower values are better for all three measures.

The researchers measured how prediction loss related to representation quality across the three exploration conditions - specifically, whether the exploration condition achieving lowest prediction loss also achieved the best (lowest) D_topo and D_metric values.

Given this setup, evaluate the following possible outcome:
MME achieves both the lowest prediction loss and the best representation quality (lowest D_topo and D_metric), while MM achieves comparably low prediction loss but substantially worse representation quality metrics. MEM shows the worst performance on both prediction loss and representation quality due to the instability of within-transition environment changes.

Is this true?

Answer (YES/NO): NO